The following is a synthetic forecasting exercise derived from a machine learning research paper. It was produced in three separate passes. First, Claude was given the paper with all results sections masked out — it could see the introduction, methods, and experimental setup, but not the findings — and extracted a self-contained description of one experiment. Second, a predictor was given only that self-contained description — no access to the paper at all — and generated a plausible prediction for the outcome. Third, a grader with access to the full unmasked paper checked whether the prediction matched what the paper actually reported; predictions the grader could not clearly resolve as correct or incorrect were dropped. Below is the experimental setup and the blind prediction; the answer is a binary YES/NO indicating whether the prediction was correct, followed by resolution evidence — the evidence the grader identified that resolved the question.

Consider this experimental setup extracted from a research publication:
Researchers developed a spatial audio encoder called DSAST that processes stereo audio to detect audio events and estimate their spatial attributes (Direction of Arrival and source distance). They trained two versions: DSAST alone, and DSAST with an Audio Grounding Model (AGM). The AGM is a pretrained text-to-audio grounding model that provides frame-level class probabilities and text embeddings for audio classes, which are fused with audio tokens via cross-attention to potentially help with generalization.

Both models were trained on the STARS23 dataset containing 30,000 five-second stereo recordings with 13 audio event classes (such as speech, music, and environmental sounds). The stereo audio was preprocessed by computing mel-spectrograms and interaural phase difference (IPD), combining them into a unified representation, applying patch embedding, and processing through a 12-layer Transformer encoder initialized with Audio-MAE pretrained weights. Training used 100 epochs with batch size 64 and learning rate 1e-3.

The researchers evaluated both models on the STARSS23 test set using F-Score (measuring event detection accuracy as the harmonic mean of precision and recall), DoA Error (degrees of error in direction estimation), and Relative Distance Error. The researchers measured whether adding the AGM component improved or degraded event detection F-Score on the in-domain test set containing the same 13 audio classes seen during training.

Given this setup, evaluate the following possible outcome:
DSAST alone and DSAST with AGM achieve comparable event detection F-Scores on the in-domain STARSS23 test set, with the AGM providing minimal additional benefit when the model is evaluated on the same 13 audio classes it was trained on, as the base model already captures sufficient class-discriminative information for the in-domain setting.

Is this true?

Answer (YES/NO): NO